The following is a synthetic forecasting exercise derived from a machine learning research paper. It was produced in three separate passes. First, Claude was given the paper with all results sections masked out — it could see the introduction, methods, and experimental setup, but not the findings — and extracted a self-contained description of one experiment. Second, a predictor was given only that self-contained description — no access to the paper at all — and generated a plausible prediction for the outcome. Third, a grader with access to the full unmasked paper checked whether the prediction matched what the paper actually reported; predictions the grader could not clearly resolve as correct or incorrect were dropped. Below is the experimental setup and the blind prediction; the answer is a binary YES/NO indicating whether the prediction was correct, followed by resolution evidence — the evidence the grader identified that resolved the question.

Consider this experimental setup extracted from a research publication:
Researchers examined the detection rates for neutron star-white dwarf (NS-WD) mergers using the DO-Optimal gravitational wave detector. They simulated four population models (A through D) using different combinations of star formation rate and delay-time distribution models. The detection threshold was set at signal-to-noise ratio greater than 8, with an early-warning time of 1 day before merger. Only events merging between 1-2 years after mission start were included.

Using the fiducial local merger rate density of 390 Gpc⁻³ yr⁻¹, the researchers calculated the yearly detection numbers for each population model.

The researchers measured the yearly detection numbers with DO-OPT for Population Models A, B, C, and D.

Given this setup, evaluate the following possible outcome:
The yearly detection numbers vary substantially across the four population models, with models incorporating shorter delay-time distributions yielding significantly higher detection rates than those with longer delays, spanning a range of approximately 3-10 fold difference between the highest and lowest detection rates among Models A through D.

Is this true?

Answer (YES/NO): NO